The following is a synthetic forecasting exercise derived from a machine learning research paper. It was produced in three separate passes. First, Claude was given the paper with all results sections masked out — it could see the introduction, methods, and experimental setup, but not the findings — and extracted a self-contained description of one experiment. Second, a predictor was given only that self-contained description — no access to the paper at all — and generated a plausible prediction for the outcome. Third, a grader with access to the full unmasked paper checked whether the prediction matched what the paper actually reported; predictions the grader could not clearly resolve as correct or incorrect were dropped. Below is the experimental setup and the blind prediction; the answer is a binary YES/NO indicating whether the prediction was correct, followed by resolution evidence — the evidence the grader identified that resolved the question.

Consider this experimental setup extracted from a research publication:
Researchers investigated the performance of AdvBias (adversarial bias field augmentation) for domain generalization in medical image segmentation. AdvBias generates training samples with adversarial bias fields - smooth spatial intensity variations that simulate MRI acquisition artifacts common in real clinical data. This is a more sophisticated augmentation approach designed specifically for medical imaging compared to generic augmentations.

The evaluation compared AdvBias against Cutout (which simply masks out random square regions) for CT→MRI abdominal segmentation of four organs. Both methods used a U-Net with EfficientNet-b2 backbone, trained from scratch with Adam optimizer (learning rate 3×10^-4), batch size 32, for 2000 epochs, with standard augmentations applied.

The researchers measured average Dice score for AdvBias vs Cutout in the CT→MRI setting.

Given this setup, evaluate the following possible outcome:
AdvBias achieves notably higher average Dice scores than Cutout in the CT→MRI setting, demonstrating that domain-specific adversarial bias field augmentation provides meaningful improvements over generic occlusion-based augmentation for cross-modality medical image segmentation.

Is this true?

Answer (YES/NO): NO